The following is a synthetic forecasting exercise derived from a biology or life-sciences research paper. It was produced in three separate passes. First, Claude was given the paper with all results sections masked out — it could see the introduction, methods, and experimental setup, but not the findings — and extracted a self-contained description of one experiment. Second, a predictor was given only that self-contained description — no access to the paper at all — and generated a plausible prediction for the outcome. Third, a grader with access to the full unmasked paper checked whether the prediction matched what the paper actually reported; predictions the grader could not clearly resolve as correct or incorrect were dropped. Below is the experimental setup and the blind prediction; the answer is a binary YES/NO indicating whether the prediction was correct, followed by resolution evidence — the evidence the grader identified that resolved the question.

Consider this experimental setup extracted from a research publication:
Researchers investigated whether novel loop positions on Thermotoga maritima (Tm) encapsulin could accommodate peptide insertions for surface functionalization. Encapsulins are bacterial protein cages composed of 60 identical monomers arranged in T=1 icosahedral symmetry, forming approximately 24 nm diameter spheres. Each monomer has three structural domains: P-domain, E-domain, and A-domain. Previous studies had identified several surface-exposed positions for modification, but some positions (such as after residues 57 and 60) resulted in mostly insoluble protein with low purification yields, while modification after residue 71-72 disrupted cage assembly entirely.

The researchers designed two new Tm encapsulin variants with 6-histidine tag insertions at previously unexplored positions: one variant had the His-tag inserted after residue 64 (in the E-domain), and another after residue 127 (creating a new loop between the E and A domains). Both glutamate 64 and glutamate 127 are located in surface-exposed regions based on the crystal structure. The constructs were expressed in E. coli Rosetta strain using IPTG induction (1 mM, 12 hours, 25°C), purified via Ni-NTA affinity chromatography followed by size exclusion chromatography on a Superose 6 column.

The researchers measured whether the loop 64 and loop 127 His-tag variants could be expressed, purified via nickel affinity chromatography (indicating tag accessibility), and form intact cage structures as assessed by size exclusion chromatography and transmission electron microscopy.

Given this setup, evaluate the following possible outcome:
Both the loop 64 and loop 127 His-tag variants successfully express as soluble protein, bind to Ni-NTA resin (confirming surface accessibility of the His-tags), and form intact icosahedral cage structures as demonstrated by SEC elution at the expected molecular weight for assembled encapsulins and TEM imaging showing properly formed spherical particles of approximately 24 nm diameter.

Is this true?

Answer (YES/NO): YES